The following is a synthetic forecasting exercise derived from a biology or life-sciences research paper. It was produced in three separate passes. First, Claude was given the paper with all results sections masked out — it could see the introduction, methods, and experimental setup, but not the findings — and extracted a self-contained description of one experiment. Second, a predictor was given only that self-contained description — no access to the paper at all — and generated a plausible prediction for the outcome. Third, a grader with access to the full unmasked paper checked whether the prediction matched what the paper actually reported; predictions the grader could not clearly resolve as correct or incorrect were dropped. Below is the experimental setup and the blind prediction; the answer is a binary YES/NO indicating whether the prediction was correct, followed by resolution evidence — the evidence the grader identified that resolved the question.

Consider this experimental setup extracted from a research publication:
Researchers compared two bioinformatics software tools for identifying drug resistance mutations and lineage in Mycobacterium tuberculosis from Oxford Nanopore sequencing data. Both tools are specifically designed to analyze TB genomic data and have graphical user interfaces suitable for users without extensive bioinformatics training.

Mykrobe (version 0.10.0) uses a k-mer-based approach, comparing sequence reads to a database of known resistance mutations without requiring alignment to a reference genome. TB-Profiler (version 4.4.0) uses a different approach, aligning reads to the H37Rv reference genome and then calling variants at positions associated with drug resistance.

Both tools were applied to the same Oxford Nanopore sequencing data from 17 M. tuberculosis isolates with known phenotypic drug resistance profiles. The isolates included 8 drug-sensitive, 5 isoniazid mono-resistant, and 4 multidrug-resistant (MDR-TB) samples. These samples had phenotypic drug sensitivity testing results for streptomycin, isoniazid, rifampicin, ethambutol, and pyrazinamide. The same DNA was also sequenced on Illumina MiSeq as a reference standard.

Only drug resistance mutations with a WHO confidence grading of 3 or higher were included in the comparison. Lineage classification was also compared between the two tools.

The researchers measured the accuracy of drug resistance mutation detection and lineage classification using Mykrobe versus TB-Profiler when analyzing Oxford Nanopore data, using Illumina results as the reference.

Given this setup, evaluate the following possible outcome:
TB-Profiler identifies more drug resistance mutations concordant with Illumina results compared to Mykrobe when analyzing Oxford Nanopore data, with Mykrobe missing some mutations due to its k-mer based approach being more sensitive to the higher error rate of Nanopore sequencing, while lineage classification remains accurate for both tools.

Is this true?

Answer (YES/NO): NO